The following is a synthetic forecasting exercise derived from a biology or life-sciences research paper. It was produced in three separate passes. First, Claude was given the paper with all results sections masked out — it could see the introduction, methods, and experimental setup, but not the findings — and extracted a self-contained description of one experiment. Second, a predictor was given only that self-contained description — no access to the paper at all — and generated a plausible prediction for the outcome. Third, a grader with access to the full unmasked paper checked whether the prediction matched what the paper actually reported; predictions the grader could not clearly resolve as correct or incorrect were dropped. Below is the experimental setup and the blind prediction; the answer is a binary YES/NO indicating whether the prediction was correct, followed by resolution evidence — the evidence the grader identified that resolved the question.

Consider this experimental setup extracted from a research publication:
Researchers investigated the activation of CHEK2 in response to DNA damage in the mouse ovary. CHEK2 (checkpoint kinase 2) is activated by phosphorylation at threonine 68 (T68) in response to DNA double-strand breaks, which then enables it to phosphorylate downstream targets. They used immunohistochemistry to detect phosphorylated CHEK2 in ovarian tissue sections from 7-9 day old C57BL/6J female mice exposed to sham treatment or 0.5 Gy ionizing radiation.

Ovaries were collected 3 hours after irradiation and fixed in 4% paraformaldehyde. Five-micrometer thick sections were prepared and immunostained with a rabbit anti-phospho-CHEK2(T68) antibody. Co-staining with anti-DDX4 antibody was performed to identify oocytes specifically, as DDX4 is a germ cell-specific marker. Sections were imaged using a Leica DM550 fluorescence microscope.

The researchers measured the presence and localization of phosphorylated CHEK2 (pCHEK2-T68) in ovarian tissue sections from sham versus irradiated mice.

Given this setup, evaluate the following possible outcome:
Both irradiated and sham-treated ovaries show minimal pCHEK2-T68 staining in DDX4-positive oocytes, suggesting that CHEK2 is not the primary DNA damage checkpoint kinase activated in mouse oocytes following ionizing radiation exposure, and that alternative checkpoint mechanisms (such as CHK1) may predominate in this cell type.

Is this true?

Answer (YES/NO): NO